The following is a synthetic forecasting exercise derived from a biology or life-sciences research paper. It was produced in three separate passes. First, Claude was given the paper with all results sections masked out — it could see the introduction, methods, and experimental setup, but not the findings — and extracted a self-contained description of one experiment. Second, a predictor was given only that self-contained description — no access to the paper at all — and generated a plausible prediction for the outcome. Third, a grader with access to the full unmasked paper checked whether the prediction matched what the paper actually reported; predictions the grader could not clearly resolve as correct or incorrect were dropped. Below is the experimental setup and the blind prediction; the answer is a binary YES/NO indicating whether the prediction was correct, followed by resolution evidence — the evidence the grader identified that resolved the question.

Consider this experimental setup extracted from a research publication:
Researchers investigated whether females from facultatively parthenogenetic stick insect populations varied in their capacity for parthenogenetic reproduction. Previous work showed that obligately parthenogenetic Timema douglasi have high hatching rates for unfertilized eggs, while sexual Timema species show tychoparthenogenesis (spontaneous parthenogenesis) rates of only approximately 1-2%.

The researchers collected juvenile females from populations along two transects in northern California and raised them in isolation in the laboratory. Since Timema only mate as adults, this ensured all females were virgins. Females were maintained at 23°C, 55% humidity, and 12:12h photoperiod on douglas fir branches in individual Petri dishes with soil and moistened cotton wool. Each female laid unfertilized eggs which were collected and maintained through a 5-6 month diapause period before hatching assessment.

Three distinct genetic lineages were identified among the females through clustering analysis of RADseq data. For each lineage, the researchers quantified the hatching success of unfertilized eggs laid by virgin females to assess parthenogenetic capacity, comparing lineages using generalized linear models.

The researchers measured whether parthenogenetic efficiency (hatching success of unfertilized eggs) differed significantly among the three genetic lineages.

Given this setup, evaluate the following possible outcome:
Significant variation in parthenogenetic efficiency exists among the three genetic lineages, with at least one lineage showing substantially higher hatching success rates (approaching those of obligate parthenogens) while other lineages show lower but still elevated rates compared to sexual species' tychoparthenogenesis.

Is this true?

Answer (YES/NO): YES